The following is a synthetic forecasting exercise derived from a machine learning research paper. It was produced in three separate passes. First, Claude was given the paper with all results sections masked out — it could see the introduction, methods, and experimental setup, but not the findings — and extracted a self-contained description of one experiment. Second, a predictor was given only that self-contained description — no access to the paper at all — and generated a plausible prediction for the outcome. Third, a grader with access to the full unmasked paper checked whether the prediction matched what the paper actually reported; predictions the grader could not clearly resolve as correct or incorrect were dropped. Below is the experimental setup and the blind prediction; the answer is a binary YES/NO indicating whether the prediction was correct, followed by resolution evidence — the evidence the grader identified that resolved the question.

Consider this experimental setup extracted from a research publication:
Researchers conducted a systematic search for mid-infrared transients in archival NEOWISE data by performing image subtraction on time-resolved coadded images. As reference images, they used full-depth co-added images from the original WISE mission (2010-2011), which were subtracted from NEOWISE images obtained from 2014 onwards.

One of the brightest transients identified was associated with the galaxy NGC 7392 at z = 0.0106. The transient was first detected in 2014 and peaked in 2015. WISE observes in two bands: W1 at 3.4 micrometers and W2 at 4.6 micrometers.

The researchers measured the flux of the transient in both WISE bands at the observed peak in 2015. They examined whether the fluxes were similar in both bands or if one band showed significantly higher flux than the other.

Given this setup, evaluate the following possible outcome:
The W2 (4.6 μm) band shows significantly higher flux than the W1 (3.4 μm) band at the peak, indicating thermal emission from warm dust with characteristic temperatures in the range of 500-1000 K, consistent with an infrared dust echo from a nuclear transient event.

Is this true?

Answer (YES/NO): NO